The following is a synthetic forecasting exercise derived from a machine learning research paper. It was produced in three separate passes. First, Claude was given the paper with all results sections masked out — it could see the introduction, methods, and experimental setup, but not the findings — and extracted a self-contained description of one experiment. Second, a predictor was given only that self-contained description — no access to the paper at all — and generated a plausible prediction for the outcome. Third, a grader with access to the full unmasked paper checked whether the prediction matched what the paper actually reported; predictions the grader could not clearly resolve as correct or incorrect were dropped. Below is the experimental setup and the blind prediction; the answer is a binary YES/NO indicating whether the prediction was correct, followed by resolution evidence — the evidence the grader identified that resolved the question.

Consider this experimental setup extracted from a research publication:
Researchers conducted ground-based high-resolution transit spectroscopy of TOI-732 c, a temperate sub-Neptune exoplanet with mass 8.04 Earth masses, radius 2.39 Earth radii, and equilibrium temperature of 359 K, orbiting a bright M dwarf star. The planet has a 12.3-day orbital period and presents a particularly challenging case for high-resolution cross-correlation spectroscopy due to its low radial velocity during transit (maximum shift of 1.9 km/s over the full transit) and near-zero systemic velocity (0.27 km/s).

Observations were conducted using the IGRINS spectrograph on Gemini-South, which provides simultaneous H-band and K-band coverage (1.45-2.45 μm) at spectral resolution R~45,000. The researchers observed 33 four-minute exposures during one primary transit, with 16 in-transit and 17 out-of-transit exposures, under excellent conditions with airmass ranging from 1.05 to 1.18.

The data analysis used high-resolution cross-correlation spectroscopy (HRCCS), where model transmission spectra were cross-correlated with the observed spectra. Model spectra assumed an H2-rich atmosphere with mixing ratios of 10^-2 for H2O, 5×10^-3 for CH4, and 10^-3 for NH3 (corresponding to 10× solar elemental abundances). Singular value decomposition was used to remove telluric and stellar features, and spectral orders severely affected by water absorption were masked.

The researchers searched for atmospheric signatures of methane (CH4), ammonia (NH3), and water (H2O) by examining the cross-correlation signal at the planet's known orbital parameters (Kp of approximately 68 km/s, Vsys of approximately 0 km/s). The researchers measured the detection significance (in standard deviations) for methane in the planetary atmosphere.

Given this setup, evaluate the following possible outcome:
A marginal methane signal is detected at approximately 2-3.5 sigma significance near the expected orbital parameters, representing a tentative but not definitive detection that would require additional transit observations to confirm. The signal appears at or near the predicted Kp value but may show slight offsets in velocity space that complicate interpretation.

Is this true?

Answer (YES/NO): YES